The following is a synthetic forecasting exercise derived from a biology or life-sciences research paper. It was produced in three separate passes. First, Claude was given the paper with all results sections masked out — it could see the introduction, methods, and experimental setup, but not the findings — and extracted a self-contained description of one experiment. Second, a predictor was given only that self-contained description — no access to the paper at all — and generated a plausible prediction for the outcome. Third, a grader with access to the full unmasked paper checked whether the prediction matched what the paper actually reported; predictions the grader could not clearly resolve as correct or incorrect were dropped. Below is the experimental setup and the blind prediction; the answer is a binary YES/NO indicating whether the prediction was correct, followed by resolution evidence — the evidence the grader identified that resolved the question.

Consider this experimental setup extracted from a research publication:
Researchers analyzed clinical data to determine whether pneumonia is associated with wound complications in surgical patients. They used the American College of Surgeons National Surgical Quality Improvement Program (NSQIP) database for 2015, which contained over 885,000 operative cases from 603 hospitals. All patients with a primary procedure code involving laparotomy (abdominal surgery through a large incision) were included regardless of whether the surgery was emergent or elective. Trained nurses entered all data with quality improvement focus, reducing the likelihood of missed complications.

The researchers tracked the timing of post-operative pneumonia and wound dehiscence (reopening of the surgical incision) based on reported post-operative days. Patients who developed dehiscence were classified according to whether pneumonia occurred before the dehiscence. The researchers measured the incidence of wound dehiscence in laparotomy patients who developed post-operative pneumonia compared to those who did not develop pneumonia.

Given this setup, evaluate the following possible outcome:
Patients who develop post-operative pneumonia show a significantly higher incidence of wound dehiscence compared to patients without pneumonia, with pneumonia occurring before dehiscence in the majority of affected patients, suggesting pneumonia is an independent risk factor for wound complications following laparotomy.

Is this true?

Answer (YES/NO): NO